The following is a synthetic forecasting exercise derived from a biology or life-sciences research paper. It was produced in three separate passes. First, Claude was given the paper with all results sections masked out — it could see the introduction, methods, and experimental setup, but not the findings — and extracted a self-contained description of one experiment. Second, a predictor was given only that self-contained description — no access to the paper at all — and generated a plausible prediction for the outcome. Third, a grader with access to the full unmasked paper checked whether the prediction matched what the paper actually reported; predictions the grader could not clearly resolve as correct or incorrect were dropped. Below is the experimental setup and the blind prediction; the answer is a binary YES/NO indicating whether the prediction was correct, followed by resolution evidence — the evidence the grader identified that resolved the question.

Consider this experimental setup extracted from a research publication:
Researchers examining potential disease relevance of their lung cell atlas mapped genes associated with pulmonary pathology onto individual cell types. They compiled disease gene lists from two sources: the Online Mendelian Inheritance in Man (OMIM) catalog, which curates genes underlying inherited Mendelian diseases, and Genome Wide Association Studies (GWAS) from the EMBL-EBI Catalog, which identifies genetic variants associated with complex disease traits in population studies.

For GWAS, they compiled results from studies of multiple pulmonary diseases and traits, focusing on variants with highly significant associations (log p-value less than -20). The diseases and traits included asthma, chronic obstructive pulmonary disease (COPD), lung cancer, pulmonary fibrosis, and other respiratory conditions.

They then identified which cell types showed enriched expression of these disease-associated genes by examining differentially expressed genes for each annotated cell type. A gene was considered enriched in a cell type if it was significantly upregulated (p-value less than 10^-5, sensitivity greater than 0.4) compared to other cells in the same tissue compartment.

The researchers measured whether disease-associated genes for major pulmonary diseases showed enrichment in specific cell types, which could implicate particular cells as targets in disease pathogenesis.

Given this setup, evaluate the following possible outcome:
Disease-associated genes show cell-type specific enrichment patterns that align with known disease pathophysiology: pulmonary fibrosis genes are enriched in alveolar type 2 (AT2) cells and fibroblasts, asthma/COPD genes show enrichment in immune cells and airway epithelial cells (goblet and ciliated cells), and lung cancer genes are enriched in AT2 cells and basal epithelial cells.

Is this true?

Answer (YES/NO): NO